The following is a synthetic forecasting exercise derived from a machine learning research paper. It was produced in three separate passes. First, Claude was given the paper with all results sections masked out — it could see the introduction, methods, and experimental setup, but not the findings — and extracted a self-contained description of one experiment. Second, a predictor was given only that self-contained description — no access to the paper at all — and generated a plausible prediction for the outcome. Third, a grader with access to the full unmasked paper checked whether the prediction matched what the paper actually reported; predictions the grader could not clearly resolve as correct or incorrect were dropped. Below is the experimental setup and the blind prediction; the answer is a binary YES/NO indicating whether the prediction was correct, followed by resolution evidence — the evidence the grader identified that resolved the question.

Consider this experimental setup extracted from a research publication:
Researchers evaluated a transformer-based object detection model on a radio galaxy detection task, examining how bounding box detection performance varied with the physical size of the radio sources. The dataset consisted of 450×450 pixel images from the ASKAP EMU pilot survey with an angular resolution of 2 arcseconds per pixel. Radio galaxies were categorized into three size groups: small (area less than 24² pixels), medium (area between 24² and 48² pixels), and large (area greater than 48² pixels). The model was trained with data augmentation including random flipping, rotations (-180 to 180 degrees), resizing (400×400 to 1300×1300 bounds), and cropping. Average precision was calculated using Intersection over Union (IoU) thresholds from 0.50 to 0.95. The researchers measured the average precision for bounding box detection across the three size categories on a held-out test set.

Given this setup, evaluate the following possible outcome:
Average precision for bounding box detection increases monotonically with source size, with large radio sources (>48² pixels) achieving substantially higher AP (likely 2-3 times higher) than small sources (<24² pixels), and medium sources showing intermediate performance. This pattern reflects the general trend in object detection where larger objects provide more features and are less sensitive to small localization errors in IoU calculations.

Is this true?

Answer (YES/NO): NO